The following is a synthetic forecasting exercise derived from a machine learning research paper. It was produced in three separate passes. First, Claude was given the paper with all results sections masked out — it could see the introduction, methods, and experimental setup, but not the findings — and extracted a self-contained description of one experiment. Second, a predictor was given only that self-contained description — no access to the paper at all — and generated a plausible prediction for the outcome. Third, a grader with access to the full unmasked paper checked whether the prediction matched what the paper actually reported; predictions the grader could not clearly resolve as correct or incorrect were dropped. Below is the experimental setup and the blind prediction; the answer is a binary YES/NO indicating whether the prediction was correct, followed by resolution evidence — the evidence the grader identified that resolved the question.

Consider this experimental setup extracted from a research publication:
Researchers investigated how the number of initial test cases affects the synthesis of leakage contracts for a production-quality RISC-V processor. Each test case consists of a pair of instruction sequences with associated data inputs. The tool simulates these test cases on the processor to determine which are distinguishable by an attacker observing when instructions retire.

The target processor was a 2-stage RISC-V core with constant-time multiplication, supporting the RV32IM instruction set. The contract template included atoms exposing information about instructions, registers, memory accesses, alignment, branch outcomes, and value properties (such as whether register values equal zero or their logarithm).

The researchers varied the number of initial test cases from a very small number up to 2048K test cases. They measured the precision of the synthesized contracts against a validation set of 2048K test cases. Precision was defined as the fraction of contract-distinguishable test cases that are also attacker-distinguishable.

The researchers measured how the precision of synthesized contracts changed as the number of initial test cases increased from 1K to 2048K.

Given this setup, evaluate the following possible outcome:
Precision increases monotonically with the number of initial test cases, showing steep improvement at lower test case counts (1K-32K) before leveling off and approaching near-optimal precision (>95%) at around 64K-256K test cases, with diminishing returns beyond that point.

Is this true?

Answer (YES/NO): NO